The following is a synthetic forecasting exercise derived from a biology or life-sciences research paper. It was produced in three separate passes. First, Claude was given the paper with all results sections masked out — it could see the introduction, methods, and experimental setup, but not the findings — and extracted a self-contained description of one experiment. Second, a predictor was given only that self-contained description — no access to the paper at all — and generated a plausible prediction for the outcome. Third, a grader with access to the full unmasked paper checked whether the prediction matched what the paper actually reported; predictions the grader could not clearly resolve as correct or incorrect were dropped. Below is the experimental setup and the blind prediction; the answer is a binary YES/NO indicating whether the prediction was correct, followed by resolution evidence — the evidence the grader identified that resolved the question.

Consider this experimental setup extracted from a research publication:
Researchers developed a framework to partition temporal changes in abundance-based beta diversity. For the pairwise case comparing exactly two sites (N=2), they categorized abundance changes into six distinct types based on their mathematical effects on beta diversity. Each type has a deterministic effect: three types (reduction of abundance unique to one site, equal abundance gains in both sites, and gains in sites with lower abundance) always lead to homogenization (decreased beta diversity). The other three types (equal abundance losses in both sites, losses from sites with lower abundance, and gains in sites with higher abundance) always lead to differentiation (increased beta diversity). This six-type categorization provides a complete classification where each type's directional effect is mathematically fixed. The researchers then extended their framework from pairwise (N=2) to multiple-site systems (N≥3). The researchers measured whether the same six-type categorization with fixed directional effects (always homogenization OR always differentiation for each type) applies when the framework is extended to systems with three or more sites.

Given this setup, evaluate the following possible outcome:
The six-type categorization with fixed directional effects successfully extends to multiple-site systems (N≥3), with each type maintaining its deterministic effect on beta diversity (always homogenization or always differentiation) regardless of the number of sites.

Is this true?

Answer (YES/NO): NO